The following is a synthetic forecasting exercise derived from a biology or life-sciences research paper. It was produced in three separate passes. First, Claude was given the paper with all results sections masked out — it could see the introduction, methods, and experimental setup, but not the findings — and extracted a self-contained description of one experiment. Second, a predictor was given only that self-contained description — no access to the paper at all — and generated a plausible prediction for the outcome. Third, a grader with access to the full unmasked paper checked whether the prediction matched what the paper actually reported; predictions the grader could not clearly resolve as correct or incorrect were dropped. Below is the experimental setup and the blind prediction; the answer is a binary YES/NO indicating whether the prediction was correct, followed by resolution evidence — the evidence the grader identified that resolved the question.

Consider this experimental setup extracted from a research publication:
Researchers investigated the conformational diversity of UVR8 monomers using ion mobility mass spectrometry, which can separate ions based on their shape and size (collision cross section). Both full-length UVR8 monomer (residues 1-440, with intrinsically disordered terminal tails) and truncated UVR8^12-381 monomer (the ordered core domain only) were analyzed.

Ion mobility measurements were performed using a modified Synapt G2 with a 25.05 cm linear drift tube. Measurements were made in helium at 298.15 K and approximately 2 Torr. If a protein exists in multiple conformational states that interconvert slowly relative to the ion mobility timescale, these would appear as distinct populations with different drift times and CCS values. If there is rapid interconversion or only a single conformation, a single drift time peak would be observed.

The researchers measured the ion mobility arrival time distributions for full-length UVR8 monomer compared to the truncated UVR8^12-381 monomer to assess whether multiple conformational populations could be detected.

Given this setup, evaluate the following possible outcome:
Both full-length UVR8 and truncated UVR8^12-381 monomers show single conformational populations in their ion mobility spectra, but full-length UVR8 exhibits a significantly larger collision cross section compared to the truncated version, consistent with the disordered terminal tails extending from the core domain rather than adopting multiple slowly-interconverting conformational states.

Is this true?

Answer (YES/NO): NO